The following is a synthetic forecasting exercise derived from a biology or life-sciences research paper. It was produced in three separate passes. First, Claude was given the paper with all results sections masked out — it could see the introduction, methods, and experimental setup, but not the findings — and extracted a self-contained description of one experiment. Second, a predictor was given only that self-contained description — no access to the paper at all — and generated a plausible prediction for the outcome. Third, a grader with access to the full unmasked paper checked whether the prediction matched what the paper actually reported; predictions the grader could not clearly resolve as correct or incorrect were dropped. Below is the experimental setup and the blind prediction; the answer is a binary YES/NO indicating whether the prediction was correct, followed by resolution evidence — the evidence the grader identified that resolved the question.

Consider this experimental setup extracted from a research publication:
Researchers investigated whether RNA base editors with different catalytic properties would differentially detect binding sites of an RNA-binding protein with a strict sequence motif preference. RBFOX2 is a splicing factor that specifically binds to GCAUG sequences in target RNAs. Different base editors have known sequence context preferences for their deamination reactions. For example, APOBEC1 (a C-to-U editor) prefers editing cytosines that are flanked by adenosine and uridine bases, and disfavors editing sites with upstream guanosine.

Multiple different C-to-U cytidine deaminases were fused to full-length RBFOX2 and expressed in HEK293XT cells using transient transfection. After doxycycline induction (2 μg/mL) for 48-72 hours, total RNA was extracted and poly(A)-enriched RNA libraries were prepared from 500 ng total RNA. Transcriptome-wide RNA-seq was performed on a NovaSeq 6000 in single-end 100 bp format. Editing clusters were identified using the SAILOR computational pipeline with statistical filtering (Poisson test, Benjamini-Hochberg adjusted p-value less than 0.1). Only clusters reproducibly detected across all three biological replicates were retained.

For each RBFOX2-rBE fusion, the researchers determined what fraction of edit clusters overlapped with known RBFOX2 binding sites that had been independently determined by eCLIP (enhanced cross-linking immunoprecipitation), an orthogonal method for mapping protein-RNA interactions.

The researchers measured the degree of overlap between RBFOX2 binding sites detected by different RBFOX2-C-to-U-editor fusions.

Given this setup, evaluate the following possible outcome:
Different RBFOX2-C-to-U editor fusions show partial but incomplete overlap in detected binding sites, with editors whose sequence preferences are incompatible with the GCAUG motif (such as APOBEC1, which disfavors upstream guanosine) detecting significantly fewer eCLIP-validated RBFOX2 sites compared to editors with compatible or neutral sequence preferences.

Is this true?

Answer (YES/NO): NO